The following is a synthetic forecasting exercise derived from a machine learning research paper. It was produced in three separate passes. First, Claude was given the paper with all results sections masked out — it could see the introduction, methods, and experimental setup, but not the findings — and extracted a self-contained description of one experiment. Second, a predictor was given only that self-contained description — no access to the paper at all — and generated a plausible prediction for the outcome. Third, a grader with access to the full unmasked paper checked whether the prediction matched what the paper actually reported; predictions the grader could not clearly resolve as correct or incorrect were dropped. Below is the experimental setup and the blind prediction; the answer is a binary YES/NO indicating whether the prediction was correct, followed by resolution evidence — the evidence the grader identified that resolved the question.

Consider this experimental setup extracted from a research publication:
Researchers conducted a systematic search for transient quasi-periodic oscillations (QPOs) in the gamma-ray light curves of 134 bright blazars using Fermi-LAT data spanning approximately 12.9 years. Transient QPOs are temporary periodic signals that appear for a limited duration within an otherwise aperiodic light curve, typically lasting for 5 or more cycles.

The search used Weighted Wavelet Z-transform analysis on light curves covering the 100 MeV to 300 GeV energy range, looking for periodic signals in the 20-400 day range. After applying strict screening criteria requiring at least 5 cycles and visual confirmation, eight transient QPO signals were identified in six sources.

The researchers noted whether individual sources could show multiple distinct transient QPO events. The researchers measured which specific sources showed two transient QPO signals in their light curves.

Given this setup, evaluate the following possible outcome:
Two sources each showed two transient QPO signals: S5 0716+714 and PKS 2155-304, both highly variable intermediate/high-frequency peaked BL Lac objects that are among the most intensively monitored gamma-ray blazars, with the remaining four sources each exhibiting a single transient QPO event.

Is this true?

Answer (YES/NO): NO